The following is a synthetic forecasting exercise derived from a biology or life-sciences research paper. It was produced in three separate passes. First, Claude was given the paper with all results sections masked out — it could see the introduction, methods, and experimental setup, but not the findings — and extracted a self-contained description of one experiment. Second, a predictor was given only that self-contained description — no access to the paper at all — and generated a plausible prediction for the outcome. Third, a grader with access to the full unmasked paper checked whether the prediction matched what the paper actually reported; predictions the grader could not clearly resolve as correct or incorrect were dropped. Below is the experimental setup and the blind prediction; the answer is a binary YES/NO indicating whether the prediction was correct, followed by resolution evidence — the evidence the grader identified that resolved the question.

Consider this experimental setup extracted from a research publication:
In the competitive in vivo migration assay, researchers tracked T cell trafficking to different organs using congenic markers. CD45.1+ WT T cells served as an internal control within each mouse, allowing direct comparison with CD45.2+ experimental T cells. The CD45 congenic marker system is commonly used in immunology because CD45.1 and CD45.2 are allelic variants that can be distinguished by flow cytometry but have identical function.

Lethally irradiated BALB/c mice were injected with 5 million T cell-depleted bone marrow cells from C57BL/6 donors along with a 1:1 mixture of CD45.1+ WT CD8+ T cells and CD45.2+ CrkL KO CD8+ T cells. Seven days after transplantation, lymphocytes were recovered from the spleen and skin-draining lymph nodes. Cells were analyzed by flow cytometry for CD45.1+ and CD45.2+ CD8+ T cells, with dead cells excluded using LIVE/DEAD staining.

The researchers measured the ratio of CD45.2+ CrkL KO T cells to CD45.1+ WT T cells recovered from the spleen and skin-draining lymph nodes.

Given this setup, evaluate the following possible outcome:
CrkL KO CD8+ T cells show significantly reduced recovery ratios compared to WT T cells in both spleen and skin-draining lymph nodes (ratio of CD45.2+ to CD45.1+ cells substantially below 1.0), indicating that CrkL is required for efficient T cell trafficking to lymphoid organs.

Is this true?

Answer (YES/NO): NO